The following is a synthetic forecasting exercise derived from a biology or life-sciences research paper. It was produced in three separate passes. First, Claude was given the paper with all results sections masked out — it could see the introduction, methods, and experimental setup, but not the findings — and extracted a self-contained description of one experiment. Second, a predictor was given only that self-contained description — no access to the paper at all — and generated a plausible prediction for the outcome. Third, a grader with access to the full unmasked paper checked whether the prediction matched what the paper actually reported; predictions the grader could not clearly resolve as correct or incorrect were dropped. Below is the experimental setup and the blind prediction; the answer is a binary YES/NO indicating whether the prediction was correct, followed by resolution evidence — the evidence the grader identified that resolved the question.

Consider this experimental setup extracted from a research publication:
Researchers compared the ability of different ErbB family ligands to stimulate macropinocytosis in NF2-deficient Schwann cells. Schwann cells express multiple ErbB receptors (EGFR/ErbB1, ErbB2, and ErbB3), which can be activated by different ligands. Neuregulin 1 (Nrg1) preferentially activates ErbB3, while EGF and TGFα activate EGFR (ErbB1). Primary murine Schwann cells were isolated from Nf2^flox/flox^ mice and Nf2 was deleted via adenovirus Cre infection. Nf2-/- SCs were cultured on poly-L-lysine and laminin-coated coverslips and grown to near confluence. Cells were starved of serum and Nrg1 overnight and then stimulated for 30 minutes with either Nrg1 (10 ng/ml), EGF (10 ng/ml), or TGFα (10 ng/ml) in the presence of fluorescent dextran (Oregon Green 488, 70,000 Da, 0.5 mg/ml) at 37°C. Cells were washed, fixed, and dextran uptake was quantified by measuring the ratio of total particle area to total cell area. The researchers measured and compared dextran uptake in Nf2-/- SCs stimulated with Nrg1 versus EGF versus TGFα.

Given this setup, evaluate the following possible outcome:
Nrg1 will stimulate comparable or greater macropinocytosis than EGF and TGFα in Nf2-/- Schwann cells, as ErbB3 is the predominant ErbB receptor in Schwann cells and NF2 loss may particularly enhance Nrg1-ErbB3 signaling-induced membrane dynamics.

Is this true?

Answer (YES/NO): YES